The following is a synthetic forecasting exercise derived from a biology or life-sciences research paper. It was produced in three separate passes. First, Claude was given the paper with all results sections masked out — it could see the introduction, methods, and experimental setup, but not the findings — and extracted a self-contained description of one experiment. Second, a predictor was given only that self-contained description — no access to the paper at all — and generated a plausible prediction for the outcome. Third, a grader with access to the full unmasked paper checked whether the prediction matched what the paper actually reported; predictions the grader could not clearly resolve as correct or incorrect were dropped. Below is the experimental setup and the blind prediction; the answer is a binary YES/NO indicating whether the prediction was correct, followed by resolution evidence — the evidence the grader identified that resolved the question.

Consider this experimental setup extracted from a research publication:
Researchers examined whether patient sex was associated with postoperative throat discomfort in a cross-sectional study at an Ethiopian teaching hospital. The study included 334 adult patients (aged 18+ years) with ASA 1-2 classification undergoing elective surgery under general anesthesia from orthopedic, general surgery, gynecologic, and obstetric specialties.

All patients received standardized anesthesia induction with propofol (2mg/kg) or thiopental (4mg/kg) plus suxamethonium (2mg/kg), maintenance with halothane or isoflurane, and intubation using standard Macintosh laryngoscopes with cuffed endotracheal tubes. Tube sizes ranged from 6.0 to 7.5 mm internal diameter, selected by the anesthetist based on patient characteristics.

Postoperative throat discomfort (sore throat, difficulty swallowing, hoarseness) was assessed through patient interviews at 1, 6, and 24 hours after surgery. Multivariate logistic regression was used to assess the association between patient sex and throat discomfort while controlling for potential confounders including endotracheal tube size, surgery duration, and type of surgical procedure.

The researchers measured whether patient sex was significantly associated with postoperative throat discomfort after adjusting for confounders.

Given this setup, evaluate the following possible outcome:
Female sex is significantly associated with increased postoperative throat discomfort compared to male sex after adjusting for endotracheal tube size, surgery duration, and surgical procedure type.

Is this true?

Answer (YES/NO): NO